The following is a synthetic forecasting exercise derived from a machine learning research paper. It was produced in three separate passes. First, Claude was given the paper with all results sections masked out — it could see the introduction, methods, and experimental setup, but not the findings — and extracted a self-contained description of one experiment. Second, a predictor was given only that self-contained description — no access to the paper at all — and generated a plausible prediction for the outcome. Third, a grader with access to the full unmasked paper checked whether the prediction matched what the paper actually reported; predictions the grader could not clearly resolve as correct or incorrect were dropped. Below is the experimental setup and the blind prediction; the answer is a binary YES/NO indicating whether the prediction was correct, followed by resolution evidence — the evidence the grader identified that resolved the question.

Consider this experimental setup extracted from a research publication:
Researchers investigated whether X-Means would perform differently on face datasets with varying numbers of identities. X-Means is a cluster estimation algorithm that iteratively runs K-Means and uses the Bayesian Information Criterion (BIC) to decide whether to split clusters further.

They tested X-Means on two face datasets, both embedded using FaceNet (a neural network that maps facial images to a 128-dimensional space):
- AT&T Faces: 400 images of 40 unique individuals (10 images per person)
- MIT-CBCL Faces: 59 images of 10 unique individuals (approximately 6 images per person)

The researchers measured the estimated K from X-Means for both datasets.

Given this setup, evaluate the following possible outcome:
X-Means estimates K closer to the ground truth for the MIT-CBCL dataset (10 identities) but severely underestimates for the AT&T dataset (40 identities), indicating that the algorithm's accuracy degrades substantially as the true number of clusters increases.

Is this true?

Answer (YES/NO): NO